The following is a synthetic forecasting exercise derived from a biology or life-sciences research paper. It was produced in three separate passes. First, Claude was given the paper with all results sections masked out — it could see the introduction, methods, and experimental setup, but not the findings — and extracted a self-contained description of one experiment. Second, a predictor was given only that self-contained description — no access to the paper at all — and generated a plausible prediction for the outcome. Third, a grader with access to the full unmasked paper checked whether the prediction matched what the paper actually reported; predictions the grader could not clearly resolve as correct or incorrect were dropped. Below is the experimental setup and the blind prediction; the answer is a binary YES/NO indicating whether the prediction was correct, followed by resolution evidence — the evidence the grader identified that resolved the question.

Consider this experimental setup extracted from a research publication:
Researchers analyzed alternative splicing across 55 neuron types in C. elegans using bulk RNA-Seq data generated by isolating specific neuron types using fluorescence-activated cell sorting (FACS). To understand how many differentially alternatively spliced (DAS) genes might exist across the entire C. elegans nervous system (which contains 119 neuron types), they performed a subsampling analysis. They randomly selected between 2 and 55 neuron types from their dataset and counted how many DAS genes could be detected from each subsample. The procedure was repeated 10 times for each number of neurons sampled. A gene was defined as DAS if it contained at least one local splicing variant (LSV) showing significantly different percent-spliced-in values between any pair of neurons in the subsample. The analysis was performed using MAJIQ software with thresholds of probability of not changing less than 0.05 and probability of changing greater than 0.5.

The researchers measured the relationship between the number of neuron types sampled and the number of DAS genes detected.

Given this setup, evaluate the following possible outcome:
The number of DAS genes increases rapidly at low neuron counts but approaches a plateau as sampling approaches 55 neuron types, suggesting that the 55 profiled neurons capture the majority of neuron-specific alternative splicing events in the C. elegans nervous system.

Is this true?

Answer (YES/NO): NO